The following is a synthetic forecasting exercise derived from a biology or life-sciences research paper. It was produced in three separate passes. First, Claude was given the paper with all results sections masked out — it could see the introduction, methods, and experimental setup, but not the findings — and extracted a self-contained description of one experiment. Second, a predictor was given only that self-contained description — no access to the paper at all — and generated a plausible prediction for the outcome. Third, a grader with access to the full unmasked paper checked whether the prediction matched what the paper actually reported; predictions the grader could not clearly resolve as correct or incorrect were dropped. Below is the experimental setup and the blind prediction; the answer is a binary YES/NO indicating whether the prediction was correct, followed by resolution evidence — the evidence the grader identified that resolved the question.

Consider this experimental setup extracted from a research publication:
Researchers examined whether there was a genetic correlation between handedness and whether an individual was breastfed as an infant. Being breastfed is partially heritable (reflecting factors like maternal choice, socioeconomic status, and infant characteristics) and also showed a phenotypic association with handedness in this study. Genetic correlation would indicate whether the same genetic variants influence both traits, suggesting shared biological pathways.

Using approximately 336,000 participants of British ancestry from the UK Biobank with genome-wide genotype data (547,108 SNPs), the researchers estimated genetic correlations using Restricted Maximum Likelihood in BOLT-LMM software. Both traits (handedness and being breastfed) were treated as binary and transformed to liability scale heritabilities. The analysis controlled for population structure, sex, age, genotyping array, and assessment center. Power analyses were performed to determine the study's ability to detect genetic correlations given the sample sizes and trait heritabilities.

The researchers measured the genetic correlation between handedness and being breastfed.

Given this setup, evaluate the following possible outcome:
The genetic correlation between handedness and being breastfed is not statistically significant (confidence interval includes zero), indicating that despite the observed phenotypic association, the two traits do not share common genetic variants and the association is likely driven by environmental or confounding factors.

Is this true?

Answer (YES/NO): YES